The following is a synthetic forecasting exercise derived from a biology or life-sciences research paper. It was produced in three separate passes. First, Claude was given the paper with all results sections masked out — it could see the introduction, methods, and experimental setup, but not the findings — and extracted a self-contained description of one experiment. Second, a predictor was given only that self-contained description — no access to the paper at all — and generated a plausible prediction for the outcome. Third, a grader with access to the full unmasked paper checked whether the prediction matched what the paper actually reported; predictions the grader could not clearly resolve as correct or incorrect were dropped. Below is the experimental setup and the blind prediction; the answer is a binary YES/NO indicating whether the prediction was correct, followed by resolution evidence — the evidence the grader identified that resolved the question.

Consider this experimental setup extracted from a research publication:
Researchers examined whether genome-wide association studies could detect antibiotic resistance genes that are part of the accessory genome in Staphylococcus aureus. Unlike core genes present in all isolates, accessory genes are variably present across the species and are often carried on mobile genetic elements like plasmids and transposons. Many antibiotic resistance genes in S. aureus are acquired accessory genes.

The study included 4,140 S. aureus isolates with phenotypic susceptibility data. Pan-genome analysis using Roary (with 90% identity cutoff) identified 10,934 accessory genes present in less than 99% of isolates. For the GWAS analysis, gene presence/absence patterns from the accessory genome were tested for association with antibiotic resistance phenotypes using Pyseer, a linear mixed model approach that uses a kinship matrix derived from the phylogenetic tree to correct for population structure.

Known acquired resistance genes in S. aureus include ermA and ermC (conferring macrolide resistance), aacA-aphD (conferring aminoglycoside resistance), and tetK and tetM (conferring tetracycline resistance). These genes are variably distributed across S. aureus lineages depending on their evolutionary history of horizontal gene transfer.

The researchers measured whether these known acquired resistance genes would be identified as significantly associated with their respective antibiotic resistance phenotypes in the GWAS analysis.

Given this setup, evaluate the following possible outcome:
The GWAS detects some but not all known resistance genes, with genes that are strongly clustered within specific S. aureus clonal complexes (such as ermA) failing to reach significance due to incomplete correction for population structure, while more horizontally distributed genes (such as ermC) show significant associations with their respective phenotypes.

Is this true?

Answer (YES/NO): NO